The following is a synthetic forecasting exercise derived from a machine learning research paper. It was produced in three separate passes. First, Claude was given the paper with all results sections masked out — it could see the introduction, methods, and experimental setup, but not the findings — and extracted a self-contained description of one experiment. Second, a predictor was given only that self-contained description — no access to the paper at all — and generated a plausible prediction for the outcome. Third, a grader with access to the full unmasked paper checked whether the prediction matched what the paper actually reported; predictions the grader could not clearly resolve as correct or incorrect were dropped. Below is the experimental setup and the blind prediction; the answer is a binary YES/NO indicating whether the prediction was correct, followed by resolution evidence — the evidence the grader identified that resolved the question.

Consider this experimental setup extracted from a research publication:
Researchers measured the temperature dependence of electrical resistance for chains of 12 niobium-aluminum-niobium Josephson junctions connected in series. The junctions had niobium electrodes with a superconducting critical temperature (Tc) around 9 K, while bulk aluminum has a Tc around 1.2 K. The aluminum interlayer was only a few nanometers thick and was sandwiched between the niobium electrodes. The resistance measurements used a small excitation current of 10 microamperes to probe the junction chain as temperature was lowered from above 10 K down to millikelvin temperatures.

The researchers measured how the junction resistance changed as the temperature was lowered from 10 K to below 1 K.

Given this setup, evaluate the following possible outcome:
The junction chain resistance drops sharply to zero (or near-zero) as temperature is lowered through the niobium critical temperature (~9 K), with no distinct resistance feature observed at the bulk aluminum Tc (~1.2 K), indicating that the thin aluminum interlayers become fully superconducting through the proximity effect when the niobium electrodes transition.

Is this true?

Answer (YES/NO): NO